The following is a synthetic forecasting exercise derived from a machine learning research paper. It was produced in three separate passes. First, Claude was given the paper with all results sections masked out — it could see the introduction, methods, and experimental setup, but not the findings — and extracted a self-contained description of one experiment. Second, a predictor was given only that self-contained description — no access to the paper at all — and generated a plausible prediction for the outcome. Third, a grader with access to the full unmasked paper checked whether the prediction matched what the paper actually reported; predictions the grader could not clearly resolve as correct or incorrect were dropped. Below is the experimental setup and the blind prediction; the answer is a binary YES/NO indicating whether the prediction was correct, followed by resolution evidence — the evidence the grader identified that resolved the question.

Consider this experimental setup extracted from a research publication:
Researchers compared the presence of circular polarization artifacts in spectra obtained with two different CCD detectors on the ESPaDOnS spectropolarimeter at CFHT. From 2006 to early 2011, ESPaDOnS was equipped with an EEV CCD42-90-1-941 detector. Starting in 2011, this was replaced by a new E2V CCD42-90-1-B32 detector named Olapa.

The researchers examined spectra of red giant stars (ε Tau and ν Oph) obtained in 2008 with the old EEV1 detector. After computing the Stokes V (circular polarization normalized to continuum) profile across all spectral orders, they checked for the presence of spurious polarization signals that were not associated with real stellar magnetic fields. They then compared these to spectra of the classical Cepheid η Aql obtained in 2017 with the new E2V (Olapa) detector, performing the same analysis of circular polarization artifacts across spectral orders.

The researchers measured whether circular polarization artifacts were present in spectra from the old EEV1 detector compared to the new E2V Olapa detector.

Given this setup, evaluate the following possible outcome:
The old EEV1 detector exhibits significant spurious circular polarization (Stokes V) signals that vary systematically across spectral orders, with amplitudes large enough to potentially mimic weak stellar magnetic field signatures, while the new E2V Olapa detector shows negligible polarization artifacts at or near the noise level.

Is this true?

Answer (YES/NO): NO